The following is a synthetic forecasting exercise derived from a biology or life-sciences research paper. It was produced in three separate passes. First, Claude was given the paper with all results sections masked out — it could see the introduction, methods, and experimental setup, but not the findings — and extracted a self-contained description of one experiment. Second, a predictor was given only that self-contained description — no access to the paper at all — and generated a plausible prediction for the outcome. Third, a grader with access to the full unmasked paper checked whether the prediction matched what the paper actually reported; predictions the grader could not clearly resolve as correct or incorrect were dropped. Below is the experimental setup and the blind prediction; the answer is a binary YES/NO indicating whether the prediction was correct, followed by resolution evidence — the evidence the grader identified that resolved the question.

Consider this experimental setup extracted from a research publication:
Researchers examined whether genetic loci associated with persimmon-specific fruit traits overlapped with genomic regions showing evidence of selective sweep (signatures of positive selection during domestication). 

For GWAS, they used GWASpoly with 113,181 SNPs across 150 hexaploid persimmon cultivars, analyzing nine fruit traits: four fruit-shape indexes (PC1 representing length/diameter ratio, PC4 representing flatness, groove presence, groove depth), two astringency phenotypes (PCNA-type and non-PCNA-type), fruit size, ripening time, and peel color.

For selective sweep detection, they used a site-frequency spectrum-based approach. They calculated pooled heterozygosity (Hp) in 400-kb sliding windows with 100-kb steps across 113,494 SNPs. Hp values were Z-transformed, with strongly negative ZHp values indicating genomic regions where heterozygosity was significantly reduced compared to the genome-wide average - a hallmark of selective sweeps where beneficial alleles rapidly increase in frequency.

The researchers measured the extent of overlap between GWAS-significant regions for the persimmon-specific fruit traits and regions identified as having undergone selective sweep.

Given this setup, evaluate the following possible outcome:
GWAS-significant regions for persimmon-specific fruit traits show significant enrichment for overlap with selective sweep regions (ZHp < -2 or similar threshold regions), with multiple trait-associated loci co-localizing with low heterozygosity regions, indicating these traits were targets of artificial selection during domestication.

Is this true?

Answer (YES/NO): NO